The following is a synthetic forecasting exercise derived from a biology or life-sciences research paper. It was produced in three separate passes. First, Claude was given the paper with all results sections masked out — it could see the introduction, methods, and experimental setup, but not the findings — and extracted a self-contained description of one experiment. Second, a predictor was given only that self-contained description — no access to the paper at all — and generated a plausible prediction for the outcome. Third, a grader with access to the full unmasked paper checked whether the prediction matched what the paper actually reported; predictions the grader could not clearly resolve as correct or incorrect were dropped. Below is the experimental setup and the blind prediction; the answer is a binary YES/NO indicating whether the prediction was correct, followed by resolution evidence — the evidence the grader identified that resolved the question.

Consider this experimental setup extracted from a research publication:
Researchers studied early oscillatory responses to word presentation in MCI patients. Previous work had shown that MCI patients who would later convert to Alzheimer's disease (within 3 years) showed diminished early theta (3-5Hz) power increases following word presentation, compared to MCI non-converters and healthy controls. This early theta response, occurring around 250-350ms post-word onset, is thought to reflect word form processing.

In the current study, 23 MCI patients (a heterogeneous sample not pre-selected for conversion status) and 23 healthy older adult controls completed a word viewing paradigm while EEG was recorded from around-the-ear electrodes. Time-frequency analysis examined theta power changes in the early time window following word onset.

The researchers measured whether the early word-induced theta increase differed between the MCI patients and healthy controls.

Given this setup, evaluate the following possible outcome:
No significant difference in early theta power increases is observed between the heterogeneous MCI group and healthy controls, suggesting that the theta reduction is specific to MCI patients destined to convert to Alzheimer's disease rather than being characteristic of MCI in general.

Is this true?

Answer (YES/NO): YES